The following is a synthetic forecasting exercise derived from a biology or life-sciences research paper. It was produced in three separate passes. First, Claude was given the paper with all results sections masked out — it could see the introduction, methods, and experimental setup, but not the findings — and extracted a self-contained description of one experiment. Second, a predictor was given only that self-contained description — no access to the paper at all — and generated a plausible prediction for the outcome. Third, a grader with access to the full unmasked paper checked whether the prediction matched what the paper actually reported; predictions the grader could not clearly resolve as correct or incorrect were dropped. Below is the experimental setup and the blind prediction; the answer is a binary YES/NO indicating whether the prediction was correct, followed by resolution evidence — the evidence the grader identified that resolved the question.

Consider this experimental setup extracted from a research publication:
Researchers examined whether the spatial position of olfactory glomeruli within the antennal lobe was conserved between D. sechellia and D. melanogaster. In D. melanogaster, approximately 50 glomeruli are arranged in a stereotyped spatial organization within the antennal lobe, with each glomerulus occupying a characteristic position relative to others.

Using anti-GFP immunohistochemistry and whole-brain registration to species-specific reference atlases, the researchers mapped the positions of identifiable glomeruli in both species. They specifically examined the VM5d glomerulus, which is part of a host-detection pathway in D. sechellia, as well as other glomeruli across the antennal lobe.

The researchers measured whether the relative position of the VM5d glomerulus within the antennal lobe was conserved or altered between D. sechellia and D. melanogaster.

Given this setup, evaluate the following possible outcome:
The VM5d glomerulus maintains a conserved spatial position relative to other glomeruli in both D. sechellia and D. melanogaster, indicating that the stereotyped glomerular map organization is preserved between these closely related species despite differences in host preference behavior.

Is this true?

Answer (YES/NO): NO